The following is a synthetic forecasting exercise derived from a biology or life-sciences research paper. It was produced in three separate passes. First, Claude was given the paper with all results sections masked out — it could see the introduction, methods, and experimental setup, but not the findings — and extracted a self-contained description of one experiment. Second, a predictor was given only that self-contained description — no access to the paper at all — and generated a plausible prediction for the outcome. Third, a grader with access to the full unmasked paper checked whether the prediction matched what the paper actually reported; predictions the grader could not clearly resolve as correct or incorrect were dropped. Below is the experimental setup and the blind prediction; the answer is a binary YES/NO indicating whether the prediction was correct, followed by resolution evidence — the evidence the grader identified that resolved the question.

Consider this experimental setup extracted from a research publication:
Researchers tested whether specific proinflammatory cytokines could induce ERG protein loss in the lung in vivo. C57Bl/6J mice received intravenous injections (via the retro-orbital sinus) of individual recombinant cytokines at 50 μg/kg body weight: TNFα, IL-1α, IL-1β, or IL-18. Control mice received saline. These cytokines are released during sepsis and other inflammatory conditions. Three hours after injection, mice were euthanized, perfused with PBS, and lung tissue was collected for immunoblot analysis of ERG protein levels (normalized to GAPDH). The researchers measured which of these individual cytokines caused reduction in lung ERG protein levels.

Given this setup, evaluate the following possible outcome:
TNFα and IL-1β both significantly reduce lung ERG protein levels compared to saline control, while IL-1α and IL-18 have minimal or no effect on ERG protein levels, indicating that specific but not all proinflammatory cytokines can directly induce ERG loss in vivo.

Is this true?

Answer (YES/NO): NO